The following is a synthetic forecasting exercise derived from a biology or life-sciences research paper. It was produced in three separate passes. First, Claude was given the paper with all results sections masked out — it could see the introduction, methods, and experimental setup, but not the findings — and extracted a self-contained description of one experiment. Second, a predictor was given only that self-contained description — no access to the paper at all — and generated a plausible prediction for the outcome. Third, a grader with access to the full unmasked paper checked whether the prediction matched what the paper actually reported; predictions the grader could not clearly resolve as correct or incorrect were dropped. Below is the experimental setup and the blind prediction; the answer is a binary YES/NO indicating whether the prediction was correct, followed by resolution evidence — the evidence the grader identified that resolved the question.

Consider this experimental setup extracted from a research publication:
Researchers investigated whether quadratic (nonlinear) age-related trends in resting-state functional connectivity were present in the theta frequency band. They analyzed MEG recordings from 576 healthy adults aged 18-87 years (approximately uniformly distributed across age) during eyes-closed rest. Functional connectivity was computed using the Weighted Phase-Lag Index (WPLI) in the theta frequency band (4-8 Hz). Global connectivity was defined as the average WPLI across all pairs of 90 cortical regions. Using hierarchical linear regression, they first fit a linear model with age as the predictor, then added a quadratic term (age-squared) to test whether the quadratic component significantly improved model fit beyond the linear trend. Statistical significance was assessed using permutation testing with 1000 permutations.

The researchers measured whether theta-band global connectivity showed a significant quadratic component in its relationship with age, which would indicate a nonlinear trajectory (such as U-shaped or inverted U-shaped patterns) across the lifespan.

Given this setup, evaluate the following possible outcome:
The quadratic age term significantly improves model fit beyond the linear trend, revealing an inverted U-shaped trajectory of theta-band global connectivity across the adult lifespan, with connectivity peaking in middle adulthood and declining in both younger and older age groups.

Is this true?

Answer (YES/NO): NO